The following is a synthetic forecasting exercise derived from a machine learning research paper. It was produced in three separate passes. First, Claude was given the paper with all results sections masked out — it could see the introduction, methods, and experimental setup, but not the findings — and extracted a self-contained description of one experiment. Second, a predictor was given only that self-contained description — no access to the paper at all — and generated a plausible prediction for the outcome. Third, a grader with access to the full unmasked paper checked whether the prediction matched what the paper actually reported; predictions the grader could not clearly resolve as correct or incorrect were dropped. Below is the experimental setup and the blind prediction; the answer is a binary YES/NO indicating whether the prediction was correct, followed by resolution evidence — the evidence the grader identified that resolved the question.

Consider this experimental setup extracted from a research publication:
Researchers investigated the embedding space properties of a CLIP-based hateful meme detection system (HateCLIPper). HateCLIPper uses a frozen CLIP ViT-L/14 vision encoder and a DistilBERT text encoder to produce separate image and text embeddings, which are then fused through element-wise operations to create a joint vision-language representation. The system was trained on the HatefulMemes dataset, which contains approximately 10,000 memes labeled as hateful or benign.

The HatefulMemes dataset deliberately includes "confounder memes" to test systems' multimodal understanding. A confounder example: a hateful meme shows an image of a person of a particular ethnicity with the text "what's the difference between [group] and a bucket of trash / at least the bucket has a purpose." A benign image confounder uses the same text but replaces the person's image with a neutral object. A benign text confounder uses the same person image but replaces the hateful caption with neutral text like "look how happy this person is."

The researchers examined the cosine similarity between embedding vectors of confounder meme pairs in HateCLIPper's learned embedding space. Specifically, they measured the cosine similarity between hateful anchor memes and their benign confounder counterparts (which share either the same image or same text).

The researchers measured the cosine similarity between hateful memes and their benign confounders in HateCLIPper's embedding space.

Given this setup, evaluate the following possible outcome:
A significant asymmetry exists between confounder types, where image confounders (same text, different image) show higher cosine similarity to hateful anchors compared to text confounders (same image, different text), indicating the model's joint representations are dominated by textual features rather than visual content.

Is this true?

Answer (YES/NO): NO